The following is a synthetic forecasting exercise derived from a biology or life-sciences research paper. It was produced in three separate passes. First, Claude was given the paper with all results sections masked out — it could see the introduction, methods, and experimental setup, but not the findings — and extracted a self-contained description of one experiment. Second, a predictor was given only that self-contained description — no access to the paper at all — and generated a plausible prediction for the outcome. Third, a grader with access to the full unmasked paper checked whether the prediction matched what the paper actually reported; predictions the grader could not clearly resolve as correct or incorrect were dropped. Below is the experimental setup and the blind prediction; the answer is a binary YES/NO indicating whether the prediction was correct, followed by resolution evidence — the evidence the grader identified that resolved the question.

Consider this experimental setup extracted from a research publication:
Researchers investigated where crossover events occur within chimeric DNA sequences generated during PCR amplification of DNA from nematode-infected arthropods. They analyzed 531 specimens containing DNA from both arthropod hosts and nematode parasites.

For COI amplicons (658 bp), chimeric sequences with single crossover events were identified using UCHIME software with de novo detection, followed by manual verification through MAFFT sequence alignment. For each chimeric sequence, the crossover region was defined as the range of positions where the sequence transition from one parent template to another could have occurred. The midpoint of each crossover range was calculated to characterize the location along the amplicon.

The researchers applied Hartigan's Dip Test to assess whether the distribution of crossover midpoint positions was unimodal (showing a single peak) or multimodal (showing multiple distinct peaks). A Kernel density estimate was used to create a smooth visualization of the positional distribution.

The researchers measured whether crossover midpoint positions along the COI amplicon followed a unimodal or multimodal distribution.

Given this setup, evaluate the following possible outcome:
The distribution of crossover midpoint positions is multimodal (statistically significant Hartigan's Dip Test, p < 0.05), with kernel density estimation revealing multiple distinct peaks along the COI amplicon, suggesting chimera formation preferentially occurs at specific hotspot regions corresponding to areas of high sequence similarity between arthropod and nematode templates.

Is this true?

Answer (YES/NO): NO